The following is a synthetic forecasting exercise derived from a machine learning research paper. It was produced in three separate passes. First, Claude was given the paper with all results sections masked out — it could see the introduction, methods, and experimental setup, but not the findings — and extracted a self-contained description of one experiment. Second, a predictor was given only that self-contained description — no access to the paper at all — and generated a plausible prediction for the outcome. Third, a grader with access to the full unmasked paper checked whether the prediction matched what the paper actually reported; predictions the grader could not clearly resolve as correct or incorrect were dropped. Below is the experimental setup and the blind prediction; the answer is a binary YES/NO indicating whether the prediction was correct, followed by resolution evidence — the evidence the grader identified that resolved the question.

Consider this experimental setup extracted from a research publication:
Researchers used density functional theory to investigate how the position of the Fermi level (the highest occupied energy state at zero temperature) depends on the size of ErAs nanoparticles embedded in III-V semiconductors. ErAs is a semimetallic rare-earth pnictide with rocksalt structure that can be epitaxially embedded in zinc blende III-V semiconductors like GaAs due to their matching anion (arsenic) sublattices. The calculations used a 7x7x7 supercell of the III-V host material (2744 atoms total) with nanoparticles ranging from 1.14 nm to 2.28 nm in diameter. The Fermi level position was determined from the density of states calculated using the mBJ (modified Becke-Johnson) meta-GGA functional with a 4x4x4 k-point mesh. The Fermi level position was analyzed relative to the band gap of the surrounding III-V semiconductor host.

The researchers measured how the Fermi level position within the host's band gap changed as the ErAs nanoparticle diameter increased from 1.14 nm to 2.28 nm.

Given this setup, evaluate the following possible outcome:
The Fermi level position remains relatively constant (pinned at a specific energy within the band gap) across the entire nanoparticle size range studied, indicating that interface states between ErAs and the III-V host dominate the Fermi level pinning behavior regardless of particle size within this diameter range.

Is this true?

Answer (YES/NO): NO